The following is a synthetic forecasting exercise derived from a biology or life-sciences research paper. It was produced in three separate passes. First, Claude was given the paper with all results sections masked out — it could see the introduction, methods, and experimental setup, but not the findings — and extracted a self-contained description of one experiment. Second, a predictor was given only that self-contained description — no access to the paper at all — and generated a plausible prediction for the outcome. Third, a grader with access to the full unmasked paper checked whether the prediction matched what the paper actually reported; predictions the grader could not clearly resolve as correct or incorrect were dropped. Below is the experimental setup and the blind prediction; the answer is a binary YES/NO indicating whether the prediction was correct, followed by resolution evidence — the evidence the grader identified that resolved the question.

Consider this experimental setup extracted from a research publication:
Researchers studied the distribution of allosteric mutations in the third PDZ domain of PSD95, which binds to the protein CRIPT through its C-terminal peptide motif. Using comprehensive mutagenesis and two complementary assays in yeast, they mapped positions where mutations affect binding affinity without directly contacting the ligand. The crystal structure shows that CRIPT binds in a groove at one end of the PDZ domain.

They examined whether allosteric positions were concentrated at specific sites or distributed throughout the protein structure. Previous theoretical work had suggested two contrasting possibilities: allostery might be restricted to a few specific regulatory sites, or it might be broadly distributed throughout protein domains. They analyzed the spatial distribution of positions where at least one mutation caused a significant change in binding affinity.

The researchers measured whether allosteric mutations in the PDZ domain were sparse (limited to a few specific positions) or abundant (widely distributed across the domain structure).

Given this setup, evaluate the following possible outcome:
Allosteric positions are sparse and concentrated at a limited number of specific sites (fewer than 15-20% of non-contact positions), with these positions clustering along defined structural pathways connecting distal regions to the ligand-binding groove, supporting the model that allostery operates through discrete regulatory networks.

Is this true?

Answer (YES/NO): NO